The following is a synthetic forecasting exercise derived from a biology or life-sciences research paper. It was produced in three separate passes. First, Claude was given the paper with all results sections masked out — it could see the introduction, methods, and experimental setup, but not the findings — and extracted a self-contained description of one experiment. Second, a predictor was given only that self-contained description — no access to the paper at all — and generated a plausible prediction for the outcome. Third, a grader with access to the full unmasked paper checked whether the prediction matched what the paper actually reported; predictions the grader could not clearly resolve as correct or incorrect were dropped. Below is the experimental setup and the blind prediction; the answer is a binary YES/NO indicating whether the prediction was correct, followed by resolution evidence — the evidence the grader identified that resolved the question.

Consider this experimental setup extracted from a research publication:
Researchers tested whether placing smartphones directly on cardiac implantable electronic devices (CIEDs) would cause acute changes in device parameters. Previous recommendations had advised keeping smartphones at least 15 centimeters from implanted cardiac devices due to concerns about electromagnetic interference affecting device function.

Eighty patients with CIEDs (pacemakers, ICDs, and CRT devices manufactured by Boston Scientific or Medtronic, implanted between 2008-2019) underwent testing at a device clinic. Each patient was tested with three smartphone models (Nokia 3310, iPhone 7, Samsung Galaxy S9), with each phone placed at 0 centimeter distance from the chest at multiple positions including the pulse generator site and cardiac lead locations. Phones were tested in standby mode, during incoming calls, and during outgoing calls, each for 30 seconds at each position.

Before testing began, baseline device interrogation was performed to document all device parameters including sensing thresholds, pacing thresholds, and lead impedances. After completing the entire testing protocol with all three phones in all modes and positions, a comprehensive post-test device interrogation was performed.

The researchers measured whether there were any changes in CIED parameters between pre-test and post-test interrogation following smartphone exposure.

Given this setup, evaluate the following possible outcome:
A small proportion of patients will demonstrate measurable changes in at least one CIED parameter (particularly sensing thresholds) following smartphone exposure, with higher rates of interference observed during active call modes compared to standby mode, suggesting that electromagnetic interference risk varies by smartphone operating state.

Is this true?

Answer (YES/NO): NO